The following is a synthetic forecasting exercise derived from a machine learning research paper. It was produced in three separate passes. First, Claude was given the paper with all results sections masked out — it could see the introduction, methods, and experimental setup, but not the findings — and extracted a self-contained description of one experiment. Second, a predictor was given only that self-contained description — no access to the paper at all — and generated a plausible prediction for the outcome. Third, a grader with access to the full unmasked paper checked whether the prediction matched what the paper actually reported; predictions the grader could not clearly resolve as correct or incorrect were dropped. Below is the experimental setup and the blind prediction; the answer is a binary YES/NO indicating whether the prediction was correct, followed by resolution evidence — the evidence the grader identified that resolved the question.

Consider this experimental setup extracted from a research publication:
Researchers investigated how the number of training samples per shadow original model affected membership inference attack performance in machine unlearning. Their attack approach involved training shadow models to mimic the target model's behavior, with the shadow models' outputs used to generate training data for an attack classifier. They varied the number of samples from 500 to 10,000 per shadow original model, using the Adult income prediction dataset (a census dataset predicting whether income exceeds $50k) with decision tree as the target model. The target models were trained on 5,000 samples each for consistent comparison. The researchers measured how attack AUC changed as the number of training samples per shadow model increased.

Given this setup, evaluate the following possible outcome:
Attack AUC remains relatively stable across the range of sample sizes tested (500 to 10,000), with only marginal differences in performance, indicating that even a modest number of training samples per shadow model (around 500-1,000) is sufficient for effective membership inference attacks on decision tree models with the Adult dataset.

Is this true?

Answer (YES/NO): NO